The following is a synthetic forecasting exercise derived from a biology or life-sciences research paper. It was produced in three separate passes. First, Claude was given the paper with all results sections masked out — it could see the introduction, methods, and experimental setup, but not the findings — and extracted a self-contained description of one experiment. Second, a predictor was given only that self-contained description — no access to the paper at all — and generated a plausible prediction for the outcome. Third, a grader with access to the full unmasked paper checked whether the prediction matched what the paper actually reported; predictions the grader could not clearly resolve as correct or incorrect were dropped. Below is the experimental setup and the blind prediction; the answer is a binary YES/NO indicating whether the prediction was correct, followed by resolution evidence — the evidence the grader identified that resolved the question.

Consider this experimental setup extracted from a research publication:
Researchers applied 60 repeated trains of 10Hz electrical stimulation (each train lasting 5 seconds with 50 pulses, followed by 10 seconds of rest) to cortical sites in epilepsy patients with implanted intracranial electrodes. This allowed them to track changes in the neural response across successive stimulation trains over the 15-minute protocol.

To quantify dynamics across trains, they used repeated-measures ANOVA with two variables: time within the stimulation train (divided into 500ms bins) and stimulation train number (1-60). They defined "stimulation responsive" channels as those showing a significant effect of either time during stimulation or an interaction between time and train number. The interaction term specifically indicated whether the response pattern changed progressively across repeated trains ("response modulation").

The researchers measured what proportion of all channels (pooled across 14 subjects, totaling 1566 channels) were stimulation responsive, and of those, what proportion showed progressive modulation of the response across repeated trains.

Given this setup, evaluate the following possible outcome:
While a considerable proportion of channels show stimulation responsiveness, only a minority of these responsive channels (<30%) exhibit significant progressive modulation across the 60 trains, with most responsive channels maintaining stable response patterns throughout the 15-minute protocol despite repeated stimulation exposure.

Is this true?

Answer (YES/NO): NO